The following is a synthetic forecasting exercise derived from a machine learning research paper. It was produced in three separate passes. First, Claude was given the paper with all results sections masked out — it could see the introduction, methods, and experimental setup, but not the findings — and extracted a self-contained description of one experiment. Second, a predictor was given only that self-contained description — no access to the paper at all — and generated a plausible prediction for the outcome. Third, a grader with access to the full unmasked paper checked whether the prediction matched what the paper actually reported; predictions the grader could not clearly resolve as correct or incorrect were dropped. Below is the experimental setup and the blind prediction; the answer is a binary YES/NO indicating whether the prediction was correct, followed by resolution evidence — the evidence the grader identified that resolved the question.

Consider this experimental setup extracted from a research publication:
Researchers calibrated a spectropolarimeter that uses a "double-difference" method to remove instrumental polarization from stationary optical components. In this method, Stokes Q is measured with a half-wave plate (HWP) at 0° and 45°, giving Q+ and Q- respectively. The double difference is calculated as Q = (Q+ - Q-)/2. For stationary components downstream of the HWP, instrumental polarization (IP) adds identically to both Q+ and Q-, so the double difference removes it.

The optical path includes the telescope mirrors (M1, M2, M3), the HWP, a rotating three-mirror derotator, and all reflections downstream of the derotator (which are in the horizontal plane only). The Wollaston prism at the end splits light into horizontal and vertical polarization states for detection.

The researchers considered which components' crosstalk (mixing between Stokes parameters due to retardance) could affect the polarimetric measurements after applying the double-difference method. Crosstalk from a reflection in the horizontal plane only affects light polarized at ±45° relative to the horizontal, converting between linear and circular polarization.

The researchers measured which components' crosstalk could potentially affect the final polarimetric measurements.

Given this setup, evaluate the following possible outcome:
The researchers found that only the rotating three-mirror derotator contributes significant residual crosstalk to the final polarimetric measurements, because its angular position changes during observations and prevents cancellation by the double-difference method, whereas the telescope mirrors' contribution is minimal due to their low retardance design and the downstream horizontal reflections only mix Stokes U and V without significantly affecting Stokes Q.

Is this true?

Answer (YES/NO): NO